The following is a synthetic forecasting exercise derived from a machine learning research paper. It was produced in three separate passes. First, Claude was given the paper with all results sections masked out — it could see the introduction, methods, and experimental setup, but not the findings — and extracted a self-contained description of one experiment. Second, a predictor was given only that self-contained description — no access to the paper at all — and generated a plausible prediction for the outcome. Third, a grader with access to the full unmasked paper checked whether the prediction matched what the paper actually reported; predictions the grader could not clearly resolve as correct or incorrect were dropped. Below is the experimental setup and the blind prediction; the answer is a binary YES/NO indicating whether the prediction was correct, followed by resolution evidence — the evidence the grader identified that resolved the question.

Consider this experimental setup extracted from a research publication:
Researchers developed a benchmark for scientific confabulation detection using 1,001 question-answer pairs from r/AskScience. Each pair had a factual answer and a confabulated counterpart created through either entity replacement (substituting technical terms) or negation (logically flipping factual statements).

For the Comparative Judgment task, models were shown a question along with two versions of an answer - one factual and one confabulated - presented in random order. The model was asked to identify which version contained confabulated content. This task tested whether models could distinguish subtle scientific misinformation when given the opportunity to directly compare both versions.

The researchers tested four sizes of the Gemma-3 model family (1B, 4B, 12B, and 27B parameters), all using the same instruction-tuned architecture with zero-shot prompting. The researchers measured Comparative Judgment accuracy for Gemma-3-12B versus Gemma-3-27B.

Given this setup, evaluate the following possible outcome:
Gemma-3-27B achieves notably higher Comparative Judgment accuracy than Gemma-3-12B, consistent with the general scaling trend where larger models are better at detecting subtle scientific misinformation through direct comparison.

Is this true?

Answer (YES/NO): NO